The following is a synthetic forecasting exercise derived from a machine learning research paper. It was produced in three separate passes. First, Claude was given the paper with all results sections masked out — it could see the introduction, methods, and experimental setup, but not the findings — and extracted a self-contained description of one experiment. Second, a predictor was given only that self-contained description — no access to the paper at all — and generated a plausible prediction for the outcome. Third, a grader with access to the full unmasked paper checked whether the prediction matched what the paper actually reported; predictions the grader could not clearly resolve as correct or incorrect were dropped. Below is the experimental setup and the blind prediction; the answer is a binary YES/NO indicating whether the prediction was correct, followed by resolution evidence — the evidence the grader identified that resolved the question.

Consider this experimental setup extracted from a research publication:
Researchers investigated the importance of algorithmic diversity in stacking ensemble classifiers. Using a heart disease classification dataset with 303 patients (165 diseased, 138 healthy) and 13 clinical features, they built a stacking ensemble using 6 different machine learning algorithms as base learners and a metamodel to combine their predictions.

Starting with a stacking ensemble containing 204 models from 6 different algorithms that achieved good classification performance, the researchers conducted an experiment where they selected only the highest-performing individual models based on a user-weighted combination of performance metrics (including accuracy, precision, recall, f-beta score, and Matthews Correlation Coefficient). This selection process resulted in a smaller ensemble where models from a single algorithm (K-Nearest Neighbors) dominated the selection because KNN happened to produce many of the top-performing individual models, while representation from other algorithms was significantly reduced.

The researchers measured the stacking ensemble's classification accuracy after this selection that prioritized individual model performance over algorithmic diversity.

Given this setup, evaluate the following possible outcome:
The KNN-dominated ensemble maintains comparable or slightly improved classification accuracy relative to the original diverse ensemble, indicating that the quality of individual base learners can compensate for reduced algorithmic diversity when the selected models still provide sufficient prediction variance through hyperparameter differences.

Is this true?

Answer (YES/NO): NO